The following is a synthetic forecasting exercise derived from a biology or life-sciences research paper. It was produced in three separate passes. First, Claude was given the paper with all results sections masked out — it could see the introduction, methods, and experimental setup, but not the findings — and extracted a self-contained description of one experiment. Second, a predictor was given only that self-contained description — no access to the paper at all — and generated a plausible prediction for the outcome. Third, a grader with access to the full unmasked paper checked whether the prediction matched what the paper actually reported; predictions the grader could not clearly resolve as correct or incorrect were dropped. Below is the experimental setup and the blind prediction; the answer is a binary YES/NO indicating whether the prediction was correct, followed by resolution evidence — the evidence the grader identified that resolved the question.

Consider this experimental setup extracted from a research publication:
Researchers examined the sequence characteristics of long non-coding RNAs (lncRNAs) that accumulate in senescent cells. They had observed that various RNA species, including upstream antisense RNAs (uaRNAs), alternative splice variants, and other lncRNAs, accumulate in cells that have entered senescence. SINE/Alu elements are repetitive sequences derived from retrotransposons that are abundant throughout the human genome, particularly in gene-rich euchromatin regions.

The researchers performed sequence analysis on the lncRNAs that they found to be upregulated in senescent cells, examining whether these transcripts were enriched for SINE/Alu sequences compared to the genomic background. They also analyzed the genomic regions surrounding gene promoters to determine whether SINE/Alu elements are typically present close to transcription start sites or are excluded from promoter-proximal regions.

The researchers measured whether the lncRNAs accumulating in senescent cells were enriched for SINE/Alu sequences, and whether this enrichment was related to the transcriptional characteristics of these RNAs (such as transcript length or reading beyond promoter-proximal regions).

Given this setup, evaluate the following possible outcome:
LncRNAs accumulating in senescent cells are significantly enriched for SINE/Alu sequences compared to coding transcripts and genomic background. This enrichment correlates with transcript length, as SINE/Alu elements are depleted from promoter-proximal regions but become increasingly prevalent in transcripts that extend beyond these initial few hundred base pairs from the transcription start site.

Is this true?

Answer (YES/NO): NO